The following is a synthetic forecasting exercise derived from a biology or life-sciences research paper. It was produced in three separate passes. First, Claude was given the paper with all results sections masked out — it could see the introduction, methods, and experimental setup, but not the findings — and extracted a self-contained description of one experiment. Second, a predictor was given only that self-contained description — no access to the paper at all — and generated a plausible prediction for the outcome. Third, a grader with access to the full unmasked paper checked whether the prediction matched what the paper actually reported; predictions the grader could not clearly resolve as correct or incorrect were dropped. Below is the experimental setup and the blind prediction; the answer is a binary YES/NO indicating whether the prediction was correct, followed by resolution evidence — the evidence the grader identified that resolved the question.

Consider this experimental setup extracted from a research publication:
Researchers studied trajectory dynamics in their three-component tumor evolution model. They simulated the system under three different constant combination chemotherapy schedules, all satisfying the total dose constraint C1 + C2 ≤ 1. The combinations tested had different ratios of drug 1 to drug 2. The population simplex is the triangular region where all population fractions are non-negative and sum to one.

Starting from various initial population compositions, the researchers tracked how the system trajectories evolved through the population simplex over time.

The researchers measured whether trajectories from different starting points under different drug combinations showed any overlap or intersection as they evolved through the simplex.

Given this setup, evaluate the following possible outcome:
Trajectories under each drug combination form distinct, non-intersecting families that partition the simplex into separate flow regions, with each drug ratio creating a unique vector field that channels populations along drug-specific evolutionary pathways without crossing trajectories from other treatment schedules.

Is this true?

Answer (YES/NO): NO